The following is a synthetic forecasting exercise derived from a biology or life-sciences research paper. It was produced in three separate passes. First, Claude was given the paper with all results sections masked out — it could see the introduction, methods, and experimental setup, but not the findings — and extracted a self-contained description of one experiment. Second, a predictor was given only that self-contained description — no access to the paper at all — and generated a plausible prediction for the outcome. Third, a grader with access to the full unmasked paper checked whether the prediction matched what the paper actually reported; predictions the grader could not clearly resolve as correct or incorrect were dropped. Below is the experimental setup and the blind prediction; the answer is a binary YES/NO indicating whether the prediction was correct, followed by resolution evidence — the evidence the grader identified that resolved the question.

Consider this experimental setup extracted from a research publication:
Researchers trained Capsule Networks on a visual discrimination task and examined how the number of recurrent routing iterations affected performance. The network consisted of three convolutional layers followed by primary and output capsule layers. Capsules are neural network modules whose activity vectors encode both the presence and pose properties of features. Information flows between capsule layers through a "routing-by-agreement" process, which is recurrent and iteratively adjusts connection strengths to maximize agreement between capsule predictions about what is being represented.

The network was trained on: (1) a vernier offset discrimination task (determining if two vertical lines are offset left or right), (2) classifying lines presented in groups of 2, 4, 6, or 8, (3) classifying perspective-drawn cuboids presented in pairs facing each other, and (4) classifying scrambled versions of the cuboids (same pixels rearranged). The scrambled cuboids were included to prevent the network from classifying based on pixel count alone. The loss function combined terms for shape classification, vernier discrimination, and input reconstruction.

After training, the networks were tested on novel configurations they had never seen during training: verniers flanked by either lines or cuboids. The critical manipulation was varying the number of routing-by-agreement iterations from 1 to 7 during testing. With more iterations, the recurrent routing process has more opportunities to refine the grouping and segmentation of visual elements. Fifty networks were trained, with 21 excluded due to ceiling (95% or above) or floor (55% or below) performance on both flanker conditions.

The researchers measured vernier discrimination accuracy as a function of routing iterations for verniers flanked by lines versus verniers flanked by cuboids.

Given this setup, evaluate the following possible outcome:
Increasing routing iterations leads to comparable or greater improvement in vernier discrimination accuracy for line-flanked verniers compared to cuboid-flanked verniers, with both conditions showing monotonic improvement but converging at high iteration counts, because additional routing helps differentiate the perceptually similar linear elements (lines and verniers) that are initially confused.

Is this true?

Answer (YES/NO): NO